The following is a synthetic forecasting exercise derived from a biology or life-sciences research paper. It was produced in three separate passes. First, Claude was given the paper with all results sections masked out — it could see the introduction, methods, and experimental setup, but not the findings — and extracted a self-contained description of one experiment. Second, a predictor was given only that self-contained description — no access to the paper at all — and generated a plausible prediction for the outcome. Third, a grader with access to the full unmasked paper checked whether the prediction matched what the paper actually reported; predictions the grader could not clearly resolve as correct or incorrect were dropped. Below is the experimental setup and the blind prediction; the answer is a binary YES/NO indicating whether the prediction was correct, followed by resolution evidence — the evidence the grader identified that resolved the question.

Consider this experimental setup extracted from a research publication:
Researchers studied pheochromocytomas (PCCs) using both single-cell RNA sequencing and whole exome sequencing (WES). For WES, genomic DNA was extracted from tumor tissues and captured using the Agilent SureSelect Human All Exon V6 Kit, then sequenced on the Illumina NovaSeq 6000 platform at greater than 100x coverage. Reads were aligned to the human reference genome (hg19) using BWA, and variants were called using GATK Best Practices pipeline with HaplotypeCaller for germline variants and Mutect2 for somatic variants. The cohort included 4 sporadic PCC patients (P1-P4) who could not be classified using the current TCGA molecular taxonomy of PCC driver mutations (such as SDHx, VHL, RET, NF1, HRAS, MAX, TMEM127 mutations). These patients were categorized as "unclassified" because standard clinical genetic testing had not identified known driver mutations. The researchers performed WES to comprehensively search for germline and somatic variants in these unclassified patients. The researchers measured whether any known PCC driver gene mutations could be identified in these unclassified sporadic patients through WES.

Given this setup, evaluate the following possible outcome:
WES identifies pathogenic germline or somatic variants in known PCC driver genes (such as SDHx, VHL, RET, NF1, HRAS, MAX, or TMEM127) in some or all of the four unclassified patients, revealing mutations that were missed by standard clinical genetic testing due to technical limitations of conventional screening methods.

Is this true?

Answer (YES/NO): NO